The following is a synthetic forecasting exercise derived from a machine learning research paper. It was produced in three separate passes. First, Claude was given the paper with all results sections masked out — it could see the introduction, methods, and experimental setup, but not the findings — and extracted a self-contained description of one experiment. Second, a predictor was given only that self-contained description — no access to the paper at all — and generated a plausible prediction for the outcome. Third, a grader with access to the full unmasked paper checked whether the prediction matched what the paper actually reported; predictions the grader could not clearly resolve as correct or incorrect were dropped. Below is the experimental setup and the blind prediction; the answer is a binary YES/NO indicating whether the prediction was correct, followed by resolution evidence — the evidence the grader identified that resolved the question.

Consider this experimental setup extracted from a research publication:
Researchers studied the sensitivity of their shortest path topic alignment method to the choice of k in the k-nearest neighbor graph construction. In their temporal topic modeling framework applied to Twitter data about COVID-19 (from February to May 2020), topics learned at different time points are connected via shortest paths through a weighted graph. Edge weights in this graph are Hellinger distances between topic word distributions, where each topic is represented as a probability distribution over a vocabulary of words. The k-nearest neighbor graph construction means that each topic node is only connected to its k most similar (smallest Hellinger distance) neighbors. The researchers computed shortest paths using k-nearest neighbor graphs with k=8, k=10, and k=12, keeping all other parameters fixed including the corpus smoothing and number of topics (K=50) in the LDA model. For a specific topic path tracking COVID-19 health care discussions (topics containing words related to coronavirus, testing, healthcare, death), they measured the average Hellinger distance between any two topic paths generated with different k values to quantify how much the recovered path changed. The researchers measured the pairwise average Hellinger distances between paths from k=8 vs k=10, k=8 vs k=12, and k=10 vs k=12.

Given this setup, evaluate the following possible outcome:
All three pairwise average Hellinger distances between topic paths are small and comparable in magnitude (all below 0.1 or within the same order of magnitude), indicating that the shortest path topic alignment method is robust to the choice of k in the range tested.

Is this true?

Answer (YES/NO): YES